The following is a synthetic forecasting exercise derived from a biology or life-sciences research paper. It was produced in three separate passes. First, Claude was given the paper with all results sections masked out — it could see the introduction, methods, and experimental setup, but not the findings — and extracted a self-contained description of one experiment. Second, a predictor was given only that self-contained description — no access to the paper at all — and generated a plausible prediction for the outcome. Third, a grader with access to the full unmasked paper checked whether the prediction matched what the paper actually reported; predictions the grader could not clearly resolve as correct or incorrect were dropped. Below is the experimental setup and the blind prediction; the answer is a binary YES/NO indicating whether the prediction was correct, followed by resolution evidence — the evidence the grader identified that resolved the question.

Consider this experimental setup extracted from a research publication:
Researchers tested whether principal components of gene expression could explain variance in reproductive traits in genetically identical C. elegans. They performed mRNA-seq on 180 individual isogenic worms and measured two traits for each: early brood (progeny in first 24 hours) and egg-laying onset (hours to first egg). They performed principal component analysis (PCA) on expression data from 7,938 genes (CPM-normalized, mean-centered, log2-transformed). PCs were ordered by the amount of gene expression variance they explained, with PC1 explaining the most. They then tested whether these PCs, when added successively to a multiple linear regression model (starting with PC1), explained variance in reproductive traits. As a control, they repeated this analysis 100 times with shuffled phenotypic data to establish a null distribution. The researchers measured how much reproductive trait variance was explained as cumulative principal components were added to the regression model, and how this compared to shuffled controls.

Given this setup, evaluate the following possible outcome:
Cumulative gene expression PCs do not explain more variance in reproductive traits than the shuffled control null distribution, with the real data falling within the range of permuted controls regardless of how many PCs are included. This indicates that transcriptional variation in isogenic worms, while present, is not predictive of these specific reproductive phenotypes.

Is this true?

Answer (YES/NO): NO